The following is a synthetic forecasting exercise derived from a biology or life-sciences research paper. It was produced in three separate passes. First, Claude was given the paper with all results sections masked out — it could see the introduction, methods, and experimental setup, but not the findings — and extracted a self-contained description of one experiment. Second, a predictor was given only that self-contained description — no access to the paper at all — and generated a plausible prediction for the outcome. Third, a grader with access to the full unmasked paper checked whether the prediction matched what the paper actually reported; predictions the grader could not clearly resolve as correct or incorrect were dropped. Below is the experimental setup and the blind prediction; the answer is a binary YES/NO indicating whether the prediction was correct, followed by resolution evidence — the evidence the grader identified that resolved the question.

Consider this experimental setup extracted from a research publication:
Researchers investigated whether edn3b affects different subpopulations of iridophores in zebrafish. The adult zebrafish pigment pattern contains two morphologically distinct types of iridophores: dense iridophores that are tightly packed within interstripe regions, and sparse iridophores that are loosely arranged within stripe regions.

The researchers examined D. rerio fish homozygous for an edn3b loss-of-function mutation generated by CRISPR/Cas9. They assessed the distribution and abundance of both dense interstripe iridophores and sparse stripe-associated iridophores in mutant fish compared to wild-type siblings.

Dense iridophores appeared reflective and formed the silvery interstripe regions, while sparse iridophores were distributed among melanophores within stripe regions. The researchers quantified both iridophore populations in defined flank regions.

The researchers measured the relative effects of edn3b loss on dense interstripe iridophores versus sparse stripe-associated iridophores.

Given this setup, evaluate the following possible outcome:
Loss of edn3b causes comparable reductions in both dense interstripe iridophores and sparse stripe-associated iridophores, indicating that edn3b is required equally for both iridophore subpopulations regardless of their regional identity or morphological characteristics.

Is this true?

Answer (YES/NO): YES